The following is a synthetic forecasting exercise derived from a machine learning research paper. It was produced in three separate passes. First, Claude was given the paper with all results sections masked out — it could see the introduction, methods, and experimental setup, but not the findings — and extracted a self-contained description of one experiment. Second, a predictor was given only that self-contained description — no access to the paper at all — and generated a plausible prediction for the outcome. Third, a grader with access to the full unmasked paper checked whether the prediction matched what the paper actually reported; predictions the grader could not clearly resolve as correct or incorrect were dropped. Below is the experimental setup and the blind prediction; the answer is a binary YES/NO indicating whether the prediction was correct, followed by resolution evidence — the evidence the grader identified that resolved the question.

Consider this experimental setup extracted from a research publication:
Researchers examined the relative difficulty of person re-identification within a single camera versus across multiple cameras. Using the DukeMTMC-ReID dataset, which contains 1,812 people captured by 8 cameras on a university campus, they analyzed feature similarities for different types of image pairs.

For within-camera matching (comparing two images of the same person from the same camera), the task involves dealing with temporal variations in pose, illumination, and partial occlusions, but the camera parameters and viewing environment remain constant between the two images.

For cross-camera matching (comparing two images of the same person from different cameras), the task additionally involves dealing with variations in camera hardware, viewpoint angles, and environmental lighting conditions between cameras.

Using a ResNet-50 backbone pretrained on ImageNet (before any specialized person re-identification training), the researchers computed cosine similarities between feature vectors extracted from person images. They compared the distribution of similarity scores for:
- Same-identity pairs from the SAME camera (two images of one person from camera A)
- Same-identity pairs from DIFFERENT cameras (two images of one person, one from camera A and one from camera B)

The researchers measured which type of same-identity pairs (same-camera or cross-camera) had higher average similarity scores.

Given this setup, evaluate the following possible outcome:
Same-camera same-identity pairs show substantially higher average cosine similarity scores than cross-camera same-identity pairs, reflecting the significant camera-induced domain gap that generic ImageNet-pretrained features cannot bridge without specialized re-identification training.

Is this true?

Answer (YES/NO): YES